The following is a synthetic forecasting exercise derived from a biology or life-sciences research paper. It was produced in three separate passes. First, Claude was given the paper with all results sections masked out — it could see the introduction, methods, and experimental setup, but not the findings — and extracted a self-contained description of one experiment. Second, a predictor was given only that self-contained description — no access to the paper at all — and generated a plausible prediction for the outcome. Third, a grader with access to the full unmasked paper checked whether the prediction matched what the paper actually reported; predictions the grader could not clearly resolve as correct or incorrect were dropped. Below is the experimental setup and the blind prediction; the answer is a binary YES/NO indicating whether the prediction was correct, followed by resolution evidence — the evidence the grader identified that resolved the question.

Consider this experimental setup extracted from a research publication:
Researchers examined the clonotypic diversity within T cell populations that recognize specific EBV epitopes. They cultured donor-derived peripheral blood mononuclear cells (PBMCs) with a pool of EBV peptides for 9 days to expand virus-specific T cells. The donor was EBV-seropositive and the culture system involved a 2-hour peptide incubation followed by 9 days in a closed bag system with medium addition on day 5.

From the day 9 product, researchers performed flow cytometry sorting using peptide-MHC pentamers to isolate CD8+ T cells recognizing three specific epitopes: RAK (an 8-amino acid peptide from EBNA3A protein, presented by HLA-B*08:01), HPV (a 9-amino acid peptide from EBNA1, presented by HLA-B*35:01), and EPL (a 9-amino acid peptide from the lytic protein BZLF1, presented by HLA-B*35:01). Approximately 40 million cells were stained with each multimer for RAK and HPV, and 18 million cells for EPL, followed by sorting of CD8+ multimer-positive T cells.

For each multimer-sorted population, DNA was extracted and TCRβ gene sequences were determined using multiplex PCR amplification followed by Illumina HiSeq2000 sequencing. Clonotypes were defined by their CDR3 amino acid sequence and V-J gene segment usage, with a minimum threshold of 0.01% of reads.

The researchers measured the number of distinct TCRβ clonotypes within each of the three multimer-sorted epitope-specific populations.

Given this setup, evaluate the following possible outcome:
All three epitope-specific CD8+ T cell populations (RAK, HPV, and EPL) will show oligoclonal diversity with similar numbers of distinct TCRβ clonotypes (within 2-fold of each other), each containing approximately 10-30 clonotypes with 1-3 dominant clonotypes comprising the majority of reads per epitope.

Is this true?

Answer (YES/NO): NO